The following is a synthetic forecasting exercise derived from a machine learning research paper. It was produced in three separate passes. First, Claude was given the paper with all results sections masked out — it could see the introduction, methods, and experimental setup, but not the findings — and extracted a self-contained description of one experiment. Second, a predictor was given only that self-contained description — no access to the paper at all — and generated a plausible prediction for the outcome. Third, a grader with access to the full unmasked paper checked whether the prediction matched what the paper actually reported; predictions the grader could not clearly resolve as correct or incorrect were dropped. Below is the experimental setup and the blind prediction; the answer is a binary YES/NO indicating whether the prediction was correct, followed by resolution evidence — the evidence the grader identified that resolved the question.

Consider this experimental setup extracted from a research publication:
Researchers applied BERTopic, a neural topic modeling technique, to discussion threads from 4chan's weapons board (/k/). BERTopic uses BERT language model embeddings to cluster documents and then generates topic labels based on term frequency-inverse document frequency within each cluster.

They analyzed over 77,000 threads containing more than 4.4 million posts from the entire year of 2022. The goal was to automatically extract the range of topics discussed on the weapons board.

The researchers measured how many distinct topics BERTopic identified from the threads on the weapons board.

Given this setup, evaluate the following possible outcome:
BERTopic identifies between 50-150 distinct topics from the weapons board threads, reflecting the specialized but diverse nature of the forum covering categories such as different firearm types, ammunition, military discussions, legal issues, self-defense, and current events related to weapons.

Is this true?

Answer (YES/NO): NO